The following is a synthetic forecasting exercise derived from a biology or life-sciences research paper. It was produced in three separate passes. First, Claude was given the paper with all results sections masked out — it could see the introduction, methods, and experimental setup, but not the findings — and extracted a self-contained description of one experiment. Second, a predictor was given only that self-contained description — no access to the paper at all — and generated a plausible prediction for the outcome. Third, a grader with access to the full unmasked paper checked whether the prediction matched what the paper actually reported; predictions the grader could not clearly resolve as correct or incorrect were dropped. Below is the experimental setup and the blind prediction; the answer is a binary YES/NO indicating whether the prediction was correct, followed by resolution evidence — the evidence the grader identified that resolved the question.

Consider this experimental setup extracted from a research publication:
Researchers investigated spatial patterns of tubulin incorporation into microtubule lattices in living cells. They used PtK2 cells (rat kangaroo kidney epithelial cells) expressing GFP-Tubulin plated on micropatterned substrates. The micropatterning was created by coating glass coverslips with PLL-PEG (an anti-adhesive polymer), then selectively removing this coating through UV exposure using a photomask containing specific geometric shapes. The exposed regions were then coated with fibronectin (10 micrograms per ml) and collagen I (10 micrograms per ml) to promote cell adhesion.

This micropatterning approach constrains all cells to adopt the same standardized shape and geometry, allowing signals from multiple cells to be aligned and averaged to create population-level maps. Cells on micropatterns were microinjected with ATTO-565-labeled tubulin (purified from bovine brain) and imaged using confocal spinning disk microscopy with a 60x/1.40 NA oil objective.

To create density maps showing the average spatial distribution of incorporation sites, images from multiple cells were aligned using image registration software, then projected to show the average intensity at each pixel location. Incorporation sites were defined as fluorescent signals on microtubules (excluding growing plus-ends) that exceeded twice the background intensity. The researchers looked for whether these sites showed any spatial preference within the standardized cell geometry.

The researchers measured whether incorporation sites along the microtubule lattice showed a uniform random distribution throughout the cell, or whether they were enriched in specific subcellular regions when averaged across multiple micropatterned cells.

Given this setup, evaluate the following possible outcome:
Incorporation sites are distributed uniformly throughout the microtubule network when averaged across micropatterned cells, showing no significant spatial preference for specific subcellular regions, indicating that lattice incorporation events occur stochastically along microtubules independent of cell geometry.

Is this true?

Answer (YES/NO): NO